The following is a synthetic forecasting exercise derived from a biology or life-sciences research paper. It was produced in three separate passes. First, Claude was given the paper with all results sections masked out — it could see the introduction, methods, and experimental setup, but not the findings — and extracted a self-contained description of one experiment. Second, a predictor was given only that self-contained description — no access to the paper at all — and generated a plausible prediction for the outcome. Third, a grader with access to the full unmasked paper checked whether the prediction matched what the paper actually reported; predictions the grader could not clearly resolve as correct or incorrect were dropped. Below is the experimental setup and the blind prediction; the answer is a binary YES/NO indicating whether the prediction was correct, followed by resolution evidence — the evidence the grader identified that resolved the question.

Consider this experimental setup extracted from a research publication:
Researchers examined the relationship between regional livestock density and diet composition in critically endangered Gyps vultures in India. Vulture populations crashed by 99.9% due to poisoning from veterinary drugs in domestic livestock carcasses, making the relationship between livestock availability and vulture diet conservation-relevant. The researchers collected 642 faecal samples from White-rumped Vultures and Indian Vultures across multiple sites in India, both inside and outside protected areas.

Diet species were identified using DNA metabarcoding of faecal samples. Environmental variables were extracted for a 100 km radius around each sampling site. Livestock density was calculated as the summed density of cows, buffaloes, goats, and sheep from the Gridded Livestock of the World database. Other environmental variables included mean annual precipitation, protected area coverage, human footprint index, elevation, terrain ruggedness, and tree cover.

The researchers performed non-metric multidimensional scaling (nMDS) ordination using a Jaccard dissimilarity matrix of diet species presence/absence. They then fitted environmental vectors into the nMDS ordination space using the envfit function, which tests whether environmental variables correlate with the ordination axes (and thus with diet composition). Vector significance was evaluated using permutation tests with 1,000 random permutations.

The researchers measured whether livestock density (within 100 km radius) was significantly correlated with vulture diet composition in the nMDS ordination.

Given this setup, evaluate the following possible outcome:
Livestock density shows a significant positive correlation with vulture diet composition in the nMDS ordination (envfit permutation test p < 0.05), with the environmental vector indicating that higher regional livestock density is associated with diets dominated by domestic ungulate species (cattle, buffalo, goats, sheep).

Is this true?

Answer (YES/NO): YES